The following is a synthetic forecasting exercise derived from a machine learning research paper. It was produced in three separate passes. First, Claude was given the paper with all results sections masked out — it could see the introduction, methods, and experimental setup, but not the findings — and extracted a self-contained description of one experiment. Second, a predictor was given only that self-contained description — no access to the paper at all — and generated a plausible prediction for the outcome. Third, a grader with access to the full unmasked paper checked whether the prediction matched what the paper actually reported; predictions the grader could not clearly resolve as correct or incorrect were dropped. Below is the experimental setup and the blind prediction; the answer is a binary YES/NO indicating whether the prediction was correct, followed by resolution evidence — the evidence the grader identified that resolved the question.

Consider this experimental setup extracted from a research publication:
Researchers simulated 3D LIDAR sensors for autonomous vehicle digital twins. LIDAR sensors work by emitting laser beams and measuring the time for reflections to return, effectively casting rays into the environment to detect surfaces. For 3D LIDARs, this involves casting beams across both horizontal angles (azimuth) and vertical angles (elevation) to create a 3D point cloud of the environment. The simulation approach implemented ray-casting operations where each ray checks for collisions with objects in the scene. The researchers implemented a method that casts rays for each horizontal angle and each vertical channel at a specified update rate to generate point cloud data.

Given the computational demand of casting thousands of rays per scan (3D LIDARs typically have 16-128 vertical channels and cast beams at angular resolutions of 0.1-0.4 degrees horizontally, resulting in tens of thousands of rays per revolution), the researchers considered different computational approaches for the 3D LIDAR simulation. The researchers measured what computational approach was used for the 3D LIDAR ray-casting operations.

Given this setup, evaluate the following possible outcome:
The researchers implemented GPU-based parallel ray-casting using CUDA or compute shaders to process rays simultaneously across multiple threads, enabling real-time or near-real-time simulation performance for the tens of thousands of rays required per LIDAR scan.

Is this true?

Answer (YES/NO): NO